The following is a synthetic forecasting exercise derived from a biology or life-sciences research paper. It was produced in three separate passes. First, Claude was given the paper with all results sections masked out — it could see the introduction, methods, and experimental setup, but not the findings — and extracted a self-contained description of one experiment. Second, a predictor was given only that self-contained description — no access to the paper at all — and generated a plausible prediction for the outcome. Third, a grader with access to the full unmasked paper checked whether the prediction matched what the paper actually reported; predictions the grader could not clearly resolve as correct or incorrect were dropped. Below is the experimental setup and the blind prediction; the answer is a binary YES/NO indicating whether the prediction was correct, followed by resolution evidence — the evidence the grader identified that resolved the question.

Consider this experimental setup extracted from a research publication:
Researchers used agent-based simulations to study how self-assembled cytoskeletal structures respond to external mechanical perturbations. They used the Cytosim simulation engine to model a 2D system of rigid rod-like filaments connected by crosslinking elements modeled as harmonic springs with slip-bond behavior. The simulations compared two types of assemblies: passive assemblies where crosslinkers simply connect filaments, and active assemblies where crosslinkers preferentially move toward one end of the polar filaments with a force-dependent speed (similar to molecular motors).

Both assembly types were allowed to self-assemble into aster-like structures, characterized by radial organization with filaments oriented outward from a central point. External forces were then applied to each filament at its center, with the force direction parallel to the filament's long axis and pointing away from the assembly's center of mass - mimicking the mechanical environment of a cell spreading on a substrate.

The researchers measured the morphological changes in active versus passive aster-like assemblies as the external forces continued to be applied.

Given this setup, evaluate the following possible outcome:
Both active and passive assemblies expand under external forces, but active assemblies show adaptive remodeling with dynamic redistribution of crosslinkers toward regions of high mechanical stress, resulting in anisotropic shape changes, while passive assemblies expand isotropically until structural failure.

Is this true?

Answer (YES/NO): NO